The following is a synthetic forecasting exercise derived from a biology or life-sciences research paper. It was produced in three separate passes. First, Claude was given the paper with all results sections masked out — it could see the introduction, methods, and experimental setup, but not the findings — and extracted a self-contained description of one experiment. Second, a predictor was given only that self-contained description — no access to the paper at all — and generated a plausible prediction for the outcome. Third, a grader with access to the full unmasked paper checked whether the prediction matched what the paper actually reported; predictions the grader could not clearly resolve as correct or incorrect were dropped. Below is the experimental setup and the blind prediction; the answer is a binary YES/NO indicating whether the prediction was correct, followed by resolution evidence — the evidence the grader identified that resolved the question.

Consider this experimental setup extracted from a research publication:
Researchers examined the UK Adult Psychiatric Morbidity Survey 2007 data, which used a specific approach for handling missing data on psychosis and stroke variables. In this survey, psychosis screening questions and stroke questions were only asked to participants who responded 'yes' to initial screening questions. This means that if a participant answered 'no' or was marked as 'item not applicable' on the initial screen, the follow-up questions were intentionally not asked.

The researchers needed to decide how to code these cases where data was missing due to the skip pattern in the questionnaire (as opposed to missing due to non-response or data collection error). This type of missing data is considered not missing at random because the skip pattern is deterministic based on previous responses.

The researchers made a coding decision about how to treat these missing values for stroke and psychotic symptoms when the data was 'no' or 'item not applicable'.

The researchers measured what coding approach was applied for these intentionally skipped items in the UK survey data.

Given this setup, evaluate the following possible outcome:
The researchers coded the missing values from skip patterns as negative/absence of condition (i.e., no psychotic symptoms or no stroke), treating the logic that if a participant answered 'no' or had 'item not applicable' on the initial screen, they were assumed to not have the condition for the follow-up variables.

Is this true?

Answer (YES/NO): YES